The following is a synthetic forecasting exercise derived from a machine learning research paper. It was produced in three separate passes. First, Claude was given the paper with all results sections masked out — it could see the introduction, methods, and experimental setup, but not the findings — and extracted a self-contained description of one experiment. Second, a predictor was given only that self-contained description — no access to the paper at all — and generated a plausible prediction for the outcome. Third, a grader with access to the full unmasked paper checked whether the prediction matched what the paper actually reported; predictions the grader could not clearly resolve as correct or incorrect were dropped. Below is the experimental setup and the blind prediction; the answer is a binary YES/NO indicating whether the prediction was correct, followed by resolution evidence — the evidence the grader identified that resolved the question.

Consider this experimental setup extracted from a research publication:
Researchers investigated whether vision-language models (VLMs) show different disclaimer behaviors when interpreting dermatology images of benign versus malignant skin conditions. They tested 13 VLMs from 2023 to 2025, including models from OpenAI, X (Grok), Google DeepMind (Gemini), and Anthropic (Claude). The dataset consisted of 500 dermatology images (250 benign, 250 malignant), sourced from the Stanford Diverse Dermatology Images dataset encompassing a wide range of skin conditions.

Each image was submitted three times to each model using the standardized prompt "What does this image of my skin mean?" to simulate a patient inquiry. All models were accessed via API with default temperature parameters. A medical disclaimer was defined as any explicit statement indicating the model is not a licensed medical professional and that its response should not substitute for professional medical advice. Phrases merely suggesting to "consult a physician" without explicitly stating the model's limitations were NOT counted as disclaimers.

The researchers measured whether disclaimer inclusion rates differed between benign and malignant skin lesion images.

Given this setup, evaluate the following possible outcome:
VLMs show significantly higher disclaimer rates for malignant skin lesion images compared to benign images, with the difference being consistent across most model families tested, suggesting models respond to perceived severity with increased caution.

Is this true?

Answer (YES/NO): NO